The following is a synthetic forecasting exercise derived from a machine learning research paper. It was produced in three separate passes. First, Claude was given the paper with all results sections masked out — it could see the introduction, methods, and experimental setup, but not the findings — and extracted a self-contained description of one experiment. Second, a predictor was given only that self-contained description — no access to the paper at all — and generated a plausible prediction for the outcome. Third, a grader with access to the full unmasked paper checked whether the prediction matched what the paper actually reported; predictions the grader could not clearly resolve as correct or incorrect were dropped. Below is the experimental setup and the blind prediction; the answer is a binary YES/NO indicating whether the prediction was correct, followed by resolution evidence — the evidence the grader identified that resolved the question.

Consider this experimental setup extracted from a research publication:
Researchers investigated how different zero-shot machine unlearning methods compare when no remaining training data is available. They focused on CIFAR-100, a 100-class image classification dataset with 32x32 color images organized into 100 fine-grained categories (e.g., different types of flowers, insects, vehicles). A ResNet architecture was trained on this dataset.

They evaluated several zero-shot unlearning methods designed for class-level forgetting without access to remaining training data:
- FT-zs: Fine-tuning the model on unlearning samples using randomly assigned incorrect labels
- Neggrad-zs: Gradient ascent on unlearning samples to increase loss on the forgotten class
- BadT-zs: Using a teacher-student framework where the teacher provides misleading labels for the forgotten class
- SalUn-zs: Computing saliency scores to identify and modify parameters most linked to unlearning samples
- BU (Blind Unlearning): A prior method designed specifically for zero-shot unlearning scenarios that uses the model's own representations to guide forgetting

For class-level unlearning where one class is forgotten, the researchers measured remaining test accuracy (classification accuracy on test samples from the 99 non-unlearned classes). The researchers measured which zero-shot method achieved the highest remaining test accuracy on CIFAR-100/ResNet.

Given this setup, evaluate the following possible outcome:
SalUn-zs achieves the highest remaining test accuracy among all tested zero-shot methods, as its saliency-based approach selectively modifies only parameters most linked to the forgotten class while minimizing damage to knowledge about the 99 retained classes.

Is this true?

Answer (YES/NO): NO